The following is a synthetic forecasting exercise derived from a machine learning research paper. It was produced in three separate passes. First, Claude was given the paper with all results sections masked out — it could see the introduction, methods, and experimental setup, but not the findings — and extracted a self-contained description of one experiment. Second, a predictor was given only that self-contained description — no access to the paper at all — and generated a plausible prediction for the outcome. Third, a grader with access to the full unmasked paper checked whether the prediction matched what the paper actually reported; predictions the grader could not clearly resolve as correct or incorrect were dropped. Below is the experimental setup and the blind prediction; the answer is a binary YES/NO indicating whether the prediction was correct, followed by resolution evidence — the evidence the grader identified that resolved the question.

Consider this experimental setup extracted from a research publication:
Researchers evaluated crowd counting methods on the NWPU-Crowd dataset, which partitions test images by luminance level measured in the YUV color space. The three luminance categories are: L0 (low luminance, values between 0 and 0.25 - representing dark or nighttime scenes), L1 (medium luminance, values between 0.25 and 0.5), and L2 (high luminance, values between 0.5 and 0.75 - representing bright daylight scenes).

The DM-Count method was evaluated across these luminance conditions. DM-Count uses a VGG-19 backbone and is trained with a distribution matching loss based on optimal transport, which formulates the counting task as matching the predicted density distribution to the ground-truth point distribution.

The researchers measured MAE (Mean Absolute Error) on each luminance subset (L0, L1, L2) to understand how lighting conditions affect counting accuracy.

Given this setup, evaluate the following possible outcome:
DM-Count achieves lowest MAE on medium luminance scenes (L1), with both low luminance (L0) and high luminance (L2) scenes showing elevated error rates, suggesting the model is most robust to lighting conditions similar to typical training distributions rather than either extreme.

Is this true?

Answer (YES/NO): NO